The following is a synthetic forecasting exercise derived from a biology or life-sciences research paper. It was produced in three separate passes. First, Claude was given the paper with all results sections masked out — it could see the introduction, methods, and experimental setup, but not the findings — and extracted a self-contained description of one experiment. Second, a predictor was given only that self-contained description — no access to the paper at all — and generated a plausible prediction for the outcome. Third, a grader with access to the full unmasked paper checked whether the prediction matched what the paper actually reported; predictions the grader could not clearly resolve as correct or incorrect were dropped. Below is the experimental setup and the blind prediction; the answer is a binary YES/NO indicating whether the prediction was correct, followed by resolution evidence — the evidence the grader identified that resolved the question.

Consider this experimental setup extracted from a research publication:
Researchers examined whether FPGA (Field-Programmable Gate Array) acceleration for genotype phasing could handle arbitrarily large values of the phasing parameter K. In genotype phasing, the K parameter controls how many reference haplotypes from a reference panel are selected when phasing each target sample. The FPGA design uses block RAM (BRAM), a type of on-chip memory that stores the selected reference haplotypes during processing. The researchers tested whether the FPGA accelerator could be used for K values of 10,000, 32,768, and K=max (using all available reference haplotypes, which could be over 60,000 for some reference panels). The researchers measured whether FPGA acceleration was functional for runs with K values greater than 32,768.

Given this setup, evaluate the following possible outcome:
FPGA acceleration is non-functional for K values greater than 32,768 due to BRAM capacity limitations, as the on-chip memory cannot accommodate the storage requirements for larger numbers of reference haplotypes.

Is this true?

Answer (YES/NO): YES